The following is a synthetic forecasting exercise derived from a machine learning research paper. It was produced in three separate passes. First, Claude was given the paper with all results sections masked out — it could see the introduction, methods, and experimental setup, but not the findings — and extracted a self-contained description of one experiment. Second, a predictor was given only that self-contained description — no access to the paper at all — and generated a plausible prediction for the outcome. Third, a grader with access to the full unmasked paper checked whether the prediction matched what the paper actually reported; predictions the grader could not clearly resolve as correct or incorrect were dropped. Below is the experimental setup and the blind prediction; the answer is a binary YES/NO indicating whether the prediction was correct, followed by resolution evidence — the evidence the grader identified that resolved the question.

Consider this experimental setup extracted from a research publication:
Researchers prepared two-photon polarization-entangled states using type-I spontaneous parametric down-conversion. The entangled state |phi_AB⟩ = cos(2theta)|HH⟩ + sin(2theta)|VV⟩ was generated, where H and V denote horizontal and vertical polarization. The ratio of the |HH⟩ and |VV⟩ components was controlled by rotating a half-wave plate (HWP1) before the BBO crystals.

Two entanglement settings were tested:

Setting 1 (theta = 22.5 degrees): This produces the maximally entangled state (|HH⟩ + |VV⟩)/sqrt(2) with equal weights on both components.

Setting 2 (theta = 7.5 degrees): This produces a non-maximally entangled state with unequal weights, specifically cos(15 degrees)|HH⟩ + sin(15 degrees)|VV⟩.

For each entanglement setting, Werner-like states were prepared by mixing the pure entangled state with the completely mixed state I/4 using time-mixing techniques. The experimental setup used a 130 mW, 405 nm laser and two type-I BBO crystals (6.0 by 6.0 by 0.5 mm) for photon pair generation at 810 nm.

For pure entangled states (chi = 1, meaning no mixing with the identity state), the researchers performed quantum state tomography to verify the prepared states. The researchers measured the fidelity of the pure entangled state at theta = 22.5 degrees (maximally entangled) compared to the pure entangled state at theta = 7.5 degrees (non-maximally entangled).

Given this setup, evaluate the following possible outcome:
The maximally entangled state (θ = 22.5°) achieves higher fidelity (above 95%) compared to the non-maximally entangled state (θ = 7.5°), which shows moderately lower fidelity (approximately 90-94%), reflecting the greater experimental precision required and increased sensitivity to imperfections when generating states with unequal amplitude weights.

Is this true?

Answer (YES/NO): NO